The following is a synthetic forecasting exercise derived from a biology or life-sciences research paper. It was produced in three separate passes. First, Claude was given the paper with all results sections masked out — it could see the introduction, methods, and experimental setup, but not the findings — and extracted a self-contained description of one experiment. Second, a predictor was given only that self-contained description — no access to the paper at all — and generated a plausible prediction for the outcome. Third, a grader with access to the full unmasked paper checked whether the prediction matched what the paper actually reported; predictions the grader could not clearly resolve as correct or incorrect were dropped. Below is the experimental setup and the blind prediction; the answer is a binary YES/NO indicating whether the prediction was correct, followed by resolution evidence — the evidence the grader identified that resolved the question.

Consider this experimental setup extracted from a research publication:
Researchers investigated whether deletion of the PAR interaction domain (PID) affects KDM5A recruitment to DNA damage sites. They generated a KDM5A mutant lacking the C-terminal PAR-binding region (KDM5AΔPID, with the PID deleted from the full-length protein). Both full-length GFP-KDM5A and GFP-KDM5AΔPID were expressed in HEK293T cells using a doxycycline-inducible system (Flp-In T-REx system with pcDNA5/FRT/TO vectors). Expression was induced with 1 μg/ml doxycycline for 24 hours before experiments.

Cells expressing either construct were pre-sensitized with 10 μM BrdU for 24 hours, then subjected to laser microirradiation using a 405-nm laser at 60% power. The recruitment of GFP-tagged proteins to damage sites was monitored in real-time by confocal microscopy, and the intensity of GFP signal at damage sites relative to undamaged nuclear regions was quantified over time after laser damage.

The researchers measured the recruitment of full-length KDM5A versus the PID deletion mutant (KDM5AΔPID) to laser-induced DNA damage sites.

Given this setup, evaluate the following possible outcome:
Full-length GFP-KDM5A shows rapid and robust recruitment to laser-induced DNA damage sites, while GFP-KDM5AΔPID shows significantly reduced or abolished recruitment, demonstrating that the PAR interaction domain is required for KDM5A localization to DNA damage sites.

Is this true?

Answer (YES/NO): YES